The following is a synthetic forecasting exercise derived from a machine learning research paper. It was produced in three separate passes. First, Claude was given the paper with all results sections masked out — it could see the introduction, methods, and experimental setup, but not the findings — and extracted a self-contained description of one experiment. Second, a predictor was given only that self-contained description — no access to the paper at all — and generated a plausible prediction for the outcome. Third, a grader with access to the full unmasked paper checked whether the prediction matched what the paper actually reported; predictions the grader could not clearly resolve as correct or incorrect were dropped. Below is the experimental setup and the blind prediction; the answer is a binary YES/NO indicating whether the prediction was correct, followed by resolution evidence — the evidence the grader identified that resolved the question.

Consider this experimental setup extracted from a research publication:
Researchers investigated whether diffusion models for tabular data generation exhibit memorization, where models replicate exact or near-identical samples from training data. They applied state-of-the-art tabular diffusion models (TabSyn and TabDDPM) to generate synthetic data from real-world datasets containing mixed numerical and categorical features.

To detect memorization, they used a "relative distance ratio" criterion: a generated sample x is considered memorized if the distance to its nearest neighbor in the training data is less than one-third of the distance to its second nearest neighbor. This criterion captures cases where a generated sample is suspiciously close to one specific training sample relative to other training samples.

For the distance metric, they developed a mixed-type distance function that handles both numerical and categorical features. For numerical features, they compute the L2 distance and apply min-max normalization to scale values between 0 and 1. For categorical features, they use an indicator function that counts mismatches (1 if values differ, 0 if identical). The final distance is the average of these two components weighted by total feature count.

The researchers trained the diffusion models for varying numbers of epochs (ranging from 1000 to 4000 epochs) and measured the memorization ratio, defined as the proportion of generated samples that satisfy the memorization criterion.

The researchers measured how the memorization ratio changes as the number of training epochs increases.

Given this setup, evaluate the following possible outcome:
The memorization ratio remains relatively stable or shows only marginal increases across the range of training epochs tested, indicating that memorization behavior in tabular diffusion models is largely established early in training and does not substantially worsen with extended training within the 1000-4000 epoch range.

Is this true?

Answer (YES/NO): NO